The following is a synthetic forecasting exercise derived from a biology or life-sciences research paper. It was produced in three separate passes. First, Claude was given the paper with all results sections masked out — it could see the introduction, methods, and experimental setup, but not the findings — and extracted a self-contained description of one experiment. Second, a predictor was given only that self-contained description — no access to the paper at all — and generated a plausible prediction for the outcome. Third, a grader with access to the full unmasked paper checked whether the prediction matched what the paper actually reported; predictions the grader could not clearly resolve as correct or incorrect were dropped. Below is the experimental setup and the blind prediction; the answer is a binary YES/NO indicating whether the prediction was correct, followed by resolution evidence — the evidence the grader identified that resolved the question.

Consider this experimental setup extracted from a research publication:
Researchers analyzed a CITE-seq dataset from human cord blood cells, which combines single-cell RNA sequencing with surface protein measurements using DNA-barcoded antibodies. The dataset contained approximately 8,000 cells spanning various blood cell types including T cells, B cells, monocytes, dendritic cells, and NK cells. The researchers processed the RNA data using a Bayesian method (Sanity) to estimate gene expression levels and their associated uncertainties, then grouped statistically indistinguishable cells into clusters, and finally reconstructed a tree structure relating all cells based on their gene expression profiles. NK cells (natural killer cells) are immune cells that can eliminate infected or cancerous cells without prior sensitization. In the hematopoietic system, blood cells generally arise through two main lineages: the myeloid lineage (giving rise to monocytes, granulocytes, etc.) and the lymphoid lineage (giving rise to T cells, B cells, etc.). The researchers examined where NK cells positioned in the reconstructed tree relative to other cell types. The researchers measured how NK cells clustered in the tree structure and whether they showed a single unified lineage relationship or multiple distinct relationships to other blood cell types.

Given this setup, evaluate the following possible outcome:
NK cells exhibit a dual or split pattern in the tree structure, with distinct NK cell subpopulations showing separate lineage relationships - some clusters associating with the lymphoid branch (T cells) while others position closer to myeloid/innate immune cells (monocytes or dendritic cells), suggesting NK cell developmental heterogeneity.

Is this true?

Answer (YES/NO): YES